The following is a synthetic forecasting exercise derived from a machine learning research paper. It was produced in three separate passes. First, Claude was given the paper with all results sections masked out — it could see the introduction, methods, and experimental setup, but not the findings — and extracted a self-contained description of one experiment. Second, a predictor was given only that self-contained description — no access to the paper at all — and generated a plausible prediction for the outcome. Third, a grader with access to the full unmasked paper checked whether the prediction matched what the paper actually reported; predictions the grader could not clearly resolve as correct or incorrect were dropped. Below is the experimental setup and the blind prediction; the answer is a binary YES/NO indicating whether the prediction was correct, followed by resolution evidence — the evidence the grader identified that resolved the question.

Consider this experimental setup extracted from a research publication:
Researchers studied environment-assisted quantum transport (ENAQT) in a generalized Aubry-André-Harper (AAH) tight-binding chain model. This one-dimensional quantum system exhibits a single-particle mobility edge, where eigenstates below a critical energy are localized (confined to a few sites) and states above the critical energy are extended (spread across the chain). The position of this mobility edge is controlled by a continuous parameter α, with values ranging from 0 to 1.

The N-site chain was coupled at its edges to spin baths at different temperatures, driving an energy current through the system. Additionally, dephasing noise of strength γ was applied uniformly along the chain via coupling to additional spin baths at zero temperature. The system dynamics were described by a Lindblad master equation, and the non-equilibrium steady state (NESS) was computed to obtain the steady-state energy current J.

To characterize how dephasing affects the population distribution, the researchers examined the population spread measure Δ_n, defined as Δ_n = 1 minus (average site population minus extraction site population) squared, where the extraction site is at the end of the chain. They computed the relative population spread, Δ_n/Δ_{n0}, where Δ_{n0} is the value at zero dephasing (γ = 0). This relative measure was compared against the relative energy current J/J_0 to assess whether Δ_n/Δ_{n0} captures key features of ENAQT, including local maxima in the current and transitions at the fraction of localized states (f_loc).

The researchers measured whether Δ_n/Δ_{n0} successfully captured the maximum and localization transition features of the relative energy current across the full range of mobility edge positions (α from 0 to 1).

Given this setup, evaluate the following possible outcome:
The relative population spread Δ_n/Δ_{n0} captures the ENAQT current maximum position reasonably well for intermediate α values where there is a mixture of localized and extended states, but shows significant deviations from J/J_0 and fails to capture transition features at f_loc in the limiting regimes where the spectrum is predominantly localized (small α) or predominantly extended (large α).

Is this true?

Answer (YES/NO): NO